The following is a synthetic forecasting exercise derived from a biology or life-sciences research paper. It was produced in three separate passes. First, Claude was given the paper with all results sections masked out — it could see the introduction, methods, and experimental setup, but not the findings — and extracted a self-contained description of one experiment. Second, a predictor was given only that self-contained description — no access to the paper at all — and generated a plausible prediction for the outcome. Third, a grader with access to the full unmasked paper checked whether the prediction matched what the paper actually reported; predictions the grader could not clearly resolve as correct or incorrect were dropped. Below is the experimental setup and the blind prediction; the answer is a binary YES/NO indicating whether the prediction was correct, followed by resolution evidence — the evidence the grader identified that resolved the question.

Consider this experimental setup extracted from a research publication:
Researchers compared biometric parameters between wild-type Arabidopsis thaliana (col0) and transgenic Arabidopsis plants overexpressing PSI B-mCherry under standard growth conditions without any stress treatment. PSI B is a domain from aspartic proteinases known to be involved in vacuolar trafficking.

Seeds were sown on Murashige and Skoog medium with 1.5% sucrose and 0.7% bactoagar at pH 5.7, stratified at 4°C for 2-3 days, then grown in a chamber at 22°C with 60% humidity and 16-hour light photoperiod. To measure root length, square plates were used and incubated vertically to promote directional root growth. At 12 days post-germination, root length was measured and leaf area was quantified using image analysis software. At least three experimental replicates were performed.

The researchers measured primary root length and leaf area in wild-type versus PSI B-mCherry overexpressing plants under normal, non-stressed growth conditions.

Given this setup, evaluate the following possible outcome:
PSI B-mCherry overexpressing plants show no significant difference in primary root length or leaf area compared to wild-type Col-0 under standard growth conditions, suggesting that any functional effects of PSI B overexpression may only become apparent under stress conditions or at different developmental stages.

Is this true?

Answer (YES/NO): YES